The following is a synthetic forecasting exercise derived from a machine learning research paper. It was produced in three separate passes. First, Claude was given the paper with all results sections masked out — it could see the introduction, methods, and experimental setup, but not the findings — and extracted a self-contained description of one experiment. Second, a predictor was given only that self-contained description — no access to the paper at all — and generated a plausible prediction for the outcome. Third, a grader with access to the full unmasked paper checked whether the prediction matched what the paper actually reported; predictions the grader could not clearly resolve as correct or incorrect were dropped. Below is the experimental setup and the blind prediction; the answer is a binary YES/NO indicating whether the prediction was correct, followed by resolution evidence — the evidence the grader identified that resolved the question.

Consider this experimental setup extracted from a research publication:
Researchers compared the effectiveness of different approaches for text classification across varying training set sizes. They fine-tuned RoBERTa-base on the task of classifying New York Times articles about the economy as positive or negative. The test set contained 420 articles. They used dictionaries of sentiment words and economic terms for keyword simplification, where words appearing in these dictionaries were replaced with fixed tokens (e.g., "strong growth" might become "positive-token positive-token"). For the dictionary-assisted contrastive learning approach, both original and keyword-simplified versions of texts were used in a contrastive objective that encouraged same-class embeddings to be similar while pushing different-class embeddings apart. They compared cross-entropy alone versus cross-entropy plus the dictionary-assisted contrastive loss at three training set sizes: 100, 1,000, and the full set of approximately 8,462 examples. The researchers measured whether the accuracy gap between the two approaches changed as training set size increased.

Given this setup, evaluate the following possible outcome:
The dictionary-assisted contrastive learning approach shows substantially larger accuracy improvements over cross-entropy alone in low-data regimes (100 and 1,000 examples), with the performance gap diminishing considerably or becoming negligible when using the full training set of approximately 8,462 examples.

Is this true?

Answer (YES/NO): YES